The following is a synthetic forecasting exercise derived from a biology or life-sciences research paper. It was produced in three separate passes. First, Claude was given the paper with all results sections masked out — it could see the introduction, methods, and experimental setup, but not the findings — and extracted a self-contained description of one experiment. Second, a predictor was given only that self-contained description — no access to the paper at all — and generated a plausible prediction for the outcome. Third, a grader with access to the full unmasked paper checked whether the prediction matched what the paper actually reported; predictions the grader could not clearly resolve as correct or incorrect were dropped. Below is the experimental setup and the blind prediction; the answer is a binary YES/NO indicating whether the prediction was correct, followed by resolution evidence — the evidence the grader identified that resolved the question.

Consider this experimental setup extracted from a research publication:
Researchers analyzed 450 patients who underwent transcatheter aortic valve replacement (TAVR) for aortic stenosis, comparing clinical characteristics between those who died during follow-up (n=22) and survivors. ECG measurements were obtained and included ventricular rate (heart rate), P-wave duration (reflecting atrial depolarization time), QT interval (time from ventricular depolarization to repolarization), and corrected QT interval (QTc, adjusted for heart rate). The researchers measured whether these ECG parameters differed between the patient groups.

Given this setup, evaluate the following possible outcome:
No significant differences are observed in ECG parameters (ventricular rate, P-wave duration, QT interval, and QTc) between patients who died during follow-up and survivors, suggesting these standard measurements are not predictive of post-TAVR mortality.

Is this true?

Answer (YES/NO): NO